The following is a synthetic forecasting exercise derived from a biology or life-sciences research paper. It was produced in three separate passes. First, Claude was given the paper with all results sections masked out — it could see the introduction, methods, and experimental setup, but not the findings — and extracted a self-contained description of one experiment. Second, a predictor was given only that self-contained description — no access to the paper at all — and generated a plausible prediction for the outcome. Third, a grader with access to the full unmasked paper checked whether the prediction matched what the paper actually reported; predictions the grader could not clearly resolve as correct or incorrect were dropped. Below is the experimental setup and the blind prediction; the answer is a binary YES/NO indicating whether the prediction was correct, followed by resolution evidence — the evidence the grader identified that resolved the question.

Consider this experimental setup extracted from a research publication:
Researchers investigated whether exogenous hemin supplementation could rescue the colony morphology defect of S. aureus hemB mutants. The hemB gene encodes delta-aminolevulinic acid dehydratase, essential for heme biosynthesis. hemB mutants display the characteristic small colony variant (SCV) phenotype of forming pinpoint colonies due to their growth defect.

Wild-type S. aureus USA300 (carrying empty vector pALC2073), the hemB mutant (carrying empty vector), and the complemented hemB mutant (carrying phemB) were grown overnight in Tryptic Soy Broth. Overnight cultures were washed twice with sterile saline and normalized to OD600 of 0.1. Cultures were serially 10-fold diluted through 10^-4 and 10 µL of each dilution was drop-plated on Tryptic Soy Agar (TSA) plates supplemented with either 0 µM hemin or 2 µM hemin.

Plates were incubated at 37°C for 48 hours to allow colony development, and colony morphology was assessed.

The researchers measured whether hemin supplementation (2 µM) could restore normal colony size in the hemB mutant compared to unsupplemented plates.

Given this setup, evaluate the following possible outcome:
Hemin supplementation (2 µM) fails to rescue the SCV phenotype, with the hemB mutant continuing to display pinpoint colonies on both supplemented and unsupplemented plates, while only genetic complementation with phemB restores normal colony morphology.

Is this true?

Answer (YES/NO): NO